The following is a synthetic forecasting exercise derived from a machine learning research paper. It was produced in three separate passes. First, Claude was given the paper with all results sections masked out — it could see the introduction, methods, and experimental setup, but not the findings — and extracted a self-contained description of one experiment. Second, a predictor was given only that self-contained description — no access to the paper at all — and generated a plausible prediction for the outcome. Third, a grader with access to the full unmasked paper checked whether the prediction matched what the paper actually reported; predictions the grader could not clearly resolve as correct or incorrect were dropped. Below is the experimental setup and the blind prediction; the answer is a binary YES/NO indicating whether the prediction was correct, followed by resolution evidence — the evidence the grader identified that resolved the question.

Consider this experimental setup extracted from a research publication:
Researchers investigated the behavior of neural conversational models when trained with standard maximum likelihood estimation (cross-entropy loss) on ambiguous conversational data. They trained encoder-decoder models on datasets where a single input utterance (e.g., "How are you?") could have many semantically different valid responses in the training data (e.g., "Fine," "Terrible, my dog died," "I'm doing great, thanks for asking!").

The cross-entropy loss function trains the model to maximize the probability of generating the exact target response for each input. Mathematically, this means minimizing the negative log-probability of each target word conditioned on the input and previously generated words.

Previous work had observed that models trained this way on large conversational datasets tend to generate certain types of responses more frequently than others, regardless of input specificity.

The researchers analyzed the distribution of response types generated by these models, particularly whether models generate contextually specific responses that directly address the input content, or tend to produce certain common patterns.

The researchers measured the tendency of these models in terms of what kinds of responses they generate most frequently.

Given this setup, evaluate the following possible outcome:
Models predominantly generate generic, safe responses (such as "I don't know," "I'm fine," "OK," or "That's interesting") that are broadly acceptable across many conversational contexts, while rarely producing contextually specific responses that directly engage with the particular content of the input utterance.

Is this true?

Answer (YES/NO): YES